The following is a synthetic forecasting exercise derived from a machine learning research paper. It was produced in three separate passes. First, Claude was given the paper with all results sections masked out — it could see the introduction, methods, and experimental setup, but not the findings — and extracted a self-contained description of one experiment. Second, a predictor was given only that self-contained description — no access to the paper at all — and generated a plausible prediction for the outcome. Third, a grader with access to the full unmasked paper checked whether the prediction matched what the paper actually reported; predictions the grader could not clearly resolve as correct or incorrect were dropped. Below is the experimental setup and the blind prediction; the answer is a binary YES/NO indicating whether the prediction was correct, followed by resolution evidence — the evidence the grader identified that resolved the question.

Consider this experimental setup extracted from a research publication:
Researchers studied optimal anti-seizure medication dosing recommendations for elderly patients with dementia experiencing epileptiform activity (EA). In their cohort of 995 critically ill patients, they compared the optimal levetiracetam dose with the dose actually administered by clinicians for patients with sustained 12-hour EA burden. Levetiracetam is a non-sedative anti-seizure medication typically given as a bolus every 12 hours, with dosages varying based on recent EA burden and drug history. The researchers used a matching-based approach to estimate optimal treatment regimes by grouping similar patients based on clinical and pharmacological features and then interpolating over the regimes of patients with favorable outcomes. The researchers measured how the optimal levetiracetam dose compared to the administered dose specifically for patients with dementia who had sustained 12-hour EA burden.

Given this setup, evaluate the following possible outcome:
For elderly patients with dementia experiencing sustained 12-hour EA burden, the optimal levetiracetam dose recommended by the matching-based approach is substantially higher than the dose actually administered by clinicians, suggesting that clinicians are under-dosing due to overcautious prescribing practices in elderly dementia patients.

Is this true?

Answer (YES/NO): NO